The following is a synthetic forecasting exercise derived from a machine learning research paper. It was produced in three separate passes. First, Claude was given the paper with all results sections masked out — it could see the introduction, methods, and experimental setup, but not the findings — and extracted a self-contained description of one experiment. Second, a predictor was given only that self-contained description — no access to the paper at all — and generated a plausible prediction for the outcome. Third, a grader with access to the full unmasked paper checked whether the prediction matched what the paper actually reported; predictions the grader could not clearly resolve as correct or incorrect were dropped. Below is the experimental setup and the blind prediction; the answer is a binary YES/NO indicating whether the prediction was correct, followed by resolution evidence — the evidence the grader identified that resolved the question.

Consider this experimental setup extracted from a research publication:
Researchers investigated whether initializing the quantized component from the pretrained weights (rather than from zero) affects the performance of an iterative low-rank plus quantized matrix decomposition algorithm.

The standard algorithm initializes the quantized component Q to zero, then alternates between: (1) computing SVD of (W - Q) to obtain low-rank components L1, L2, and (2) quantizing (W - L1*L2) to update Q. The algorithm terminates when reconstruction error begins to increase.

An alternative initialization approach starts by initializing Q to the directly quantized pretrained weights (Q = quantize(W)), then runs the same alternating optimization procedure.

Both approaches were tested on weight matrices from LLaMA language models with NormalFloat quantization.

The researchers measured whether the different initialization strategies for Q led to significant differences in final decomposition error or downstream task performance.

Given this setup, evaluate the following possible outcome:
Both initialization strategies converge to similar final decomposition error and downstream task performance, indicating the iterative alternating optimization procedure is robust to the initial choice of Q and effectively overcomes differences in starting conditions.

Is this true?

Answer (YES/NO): YES